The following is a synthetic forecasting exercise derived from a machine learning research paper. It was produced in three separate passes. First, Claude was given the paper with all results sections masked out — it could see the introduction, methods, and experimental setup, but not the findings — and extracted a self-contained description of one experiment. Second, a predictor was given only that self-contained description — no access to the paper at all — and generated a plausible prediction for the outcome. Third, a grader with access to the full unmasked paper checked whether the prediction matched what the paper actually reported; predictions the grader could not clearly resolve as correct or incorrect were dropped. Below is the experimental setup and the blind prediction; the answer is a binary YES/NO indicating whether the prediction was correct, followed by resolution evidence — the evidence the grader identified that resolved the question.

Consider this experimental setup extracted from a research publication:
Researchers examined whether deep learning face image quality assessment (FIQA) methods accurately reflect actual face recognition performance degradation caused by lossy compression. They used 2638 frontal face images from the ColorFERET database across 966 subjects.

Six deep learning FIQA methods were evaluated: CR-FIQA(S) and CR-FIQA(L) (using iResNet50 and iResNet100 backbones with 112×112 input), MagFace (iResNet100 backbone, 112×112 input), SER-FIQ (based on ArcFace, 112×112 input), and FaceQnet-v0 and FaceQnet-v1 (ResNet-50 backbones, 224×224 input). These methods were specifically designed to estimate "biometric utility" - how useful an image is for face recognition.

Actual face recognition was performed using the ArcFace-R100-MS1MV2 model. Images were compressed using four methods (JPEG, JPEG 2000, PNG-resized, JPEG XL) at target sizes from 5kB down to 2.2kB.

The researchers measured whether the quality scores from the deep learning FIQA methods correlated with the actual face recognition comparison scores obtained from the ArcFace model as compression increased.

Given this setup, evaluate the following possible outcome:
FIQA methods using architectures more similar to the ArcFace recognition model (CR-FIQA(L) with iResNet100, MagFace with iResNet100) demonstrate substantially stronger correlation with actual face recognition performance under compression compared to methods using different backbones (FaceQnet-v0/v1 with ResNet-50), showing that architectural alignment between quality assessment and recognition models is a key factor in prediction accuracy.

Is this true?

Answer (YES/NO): NO